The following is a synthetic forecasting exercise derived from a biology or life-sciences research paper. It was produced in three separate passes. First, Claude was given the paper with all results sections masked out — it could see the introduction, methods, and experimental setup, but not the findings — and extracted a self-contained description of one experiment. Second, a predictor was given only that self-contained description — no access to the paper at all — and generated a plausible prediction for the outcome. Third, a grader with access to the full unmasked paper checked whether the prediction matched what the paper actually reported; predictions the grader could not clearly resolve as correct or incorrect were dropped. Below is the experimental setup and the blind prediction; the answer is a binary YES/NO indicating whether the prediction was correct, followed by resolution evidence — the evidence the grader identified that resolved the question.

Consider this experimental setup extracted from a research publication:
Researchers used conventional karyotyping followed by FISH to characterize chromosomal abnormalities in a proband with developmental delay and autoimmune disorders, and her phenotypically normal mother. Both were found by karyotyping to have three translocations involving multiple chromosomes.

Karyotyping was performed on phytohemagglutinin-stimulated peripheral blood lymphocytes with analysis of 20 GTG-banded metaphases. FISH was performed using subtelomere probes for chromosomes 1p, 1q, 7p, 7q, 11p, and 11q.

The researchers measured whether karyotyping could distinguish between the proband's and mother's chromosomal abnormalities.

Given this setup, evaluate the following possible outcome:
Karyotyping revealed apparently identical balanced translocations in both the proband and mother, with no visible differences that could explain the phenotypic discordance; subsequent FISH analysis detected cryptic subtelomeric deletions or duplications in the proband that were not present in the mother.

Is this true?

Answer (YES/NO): YES